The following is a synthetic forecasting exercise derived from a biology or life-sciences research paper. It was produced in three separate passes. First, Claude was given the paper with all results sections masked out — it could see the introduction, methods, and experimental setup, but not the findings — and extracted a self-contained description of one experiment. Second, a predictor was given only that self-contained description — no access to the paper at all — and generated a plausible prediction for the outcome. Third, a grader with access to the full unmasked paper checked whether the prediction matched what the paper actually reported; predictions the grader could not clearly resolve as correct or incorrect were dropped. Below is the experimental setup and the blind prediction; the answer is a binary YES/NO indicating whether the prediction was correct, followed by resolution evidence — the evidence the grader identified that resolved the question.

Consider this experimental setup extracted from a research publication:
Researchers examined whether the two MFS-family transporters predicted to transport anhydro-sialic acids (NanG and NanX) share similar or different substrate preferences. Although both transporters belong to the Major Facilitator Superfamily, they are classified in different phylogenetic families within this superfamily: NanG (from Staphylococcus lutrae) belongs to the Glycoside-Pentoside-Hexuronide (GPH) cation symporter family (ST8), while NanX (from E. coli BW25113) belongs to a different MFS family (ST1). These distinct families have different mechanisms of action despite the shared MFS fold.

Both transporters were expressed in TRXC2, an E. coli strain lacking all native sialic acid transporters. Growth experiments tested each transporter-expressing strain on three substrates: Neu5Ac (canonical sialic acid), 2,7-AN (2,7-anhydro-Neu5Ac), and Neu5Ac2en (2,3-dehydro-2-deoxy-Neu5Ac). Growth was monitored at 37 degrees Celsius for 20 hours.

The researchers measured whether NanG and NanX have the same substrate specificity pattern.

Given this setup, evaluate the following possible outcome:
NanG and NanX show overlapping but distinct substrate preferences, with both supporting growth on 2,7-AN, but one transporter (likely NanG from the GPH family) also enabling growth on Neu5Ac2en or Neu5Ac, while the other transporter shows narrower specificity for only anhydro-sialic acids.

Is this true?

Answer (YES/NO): NO